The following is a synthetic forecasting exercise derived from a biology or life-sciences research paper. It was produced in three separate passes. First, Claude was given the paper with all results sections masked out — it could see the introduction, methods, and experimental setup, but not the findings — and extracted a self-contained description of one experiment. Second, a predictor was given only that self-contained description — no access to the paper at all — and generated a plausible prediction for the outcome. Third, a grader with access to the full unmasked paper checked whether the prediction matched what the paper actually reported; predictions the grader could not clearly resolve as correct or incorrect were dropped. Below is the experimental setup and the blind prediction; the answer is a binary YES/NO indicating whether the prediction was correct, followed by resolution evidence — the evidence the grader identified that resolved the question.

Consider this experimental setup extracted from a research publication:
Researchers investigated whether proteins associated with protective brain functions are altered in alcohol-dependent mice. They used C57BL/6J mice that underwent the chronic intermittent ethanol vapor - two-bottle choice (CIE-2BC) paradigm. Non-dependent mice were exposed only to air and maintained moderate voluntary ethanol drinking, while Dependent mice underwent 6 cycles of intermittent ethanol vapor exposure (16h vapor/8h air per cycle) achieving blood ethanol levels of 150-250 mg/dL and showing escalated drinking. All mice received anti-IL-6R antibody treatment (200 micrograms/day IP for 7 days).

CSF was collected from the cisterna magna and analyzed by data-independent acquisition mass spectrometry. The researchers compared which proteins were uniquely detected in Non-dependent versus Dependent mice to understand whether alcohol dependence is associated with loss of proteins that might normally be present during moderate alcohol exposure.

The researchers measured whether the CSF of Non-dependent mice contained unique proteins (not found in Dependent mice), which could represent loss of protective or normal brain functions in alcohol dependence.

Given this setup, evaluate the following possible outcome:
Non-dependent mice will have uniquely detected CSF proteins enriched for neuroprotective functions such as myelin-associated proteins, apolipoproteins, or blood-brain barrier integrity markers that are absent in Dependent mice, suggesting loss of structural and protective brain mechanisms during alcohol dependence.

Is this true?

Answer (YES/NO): NO